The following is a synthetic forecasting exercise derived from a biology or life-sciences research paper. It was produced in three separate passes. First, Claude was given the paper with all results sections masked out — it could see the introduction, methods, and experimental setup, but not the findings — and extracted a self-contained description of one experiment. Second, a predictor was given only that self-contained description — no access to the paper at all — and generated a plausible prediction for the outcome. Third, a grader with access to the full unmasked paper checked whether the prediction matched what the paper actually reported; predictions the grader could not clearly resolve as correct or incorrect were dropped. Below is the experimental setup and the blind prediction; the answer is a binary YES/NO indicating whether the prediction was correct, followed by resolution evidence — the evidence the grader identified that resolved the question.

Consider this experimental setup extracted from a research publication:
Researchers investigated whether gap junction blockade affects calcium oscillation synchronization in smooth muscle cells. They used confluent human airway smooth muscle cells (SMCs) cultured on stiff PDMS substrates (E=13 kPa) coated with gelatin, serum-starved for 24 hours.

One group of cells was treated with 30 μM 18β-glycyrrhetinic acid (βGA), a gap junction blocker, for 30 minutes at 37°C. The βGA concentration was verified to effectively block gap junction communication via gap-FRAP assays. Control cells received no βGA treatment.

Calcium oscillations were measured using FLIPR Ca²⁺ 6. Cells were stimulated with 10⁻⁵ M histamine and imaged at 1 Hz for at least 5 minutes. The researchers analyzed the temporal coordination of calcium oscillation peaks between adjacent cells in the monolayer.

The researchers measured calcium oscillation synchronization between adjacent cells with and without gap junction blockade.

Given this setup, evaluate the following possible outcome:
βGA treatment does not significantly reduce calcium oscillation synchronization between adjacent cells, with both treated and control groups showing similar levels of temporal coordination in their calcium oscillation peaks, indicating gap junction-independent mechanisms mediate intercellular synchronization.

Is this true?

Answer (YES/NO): YES